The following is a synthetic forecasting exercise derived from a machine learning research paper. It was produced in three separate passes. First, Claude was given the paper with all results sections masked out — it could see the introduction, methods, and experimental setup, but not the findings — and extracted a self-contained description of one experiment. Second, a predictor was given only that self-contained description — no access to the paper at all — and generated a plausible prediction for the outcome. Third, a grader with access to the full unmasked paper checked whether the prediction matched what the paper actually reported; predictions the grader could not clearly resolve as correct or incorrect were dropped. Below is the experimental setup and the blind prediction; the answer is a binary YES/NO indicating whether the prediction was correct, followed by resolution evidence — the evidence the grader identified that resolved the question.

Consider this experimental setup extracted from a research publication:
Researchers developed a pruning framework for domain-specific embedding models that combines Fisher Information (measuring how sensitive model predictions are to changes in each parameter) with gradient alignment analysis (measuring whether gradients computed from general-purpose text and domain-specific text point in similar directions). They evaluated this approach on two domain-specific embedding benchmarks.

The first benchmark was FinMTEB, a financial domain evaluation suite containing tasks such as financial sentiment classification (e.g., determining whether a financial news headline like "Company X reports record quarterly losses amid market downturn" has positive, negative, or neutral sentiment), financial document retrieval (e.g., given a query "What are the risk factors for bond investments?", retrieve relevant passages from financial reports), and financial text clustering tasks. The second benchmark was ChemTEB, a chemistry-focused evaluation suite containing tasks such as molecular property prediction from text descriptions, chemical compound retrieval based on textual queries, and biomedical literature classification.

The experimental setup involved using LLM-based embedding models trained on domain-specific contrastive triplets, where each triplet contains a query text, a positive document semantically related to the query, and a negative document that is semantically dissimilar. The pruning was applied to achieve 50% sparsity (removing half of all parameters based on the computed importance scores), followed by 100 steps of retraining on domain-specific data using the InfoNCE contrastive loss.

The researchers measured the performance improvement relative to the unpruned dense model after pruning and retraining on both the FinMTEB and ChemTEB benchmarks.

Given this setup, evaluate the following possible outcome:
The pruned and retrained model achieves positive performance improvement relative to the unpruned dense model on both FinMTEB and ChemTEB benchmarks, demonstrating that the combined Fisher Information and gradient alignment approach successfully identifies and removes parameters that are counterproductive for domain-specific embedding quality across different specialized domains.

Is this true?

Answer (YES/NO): YES